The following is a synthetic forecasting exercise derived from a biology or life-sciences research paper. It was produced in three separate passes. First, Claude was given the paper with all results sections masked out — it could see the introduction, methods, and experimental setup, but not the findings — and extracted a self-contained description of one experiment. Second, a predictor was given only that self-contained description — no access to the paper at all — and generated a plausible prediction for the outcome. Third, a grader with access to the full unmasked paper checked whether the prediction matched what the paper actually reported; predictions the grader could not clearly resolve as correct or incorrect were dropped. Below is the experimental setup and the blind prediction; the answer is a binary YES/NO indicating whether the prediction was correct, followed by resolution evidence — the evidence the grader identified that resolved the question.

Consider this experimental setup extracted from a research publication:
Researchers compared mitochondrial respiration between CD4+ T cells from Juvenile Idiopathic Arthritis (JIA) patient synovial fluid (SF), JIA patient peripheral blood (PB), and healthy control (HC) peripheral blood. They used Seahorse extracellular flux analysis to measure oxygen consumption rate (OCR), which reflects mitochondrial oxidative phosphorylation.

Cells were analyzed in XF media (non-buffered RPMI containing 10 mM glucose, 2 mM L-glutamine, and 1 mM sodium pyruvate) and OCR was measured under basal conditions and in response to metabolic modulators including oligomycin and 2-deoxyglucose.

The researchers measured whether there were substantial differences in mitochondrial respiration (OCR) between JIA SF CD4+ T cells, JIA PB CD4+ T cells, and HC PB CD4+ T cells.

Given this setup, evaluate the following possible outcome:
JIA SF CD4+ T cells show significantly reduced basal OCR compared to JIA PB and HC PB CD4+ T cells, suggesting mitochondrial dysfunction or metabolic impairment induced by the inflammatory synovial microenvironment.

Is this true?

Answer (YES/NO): NO